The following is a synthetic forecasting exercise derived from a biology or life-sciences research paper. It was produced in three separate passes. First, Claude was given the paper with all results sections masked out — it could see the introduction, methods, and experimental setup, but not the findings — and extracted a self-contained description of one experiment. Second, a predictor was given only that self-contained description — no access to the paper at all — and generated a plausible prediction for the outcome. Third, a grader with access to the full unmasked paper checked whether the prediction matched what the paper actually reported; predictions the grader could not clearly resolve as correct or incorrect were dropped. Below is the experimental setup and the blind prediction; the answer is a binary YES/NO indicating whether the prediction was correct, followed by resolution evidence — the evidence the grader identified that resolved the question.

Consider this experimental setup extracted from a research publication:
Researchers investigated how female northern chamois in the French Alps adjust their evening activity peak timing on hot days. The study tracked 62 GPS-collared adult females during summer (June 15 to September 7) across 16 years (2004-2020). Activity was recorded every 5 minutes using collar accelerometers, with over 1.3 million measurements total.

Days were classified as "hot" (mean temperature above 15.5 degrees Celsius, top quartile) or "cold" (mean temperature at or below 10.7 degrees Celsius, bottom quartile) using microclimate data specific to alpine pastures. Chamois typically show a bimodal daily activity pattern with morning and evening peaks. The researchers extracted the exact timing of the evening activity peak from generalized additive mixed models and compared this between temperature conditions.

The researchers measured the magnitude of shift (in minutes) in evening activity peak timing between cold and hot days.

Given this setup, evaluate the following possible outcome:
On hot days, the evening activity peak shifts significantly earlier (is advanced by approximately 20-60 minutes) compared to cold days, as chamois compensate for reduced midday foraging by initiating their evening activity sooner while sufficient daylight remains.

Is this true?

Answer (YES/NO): NO